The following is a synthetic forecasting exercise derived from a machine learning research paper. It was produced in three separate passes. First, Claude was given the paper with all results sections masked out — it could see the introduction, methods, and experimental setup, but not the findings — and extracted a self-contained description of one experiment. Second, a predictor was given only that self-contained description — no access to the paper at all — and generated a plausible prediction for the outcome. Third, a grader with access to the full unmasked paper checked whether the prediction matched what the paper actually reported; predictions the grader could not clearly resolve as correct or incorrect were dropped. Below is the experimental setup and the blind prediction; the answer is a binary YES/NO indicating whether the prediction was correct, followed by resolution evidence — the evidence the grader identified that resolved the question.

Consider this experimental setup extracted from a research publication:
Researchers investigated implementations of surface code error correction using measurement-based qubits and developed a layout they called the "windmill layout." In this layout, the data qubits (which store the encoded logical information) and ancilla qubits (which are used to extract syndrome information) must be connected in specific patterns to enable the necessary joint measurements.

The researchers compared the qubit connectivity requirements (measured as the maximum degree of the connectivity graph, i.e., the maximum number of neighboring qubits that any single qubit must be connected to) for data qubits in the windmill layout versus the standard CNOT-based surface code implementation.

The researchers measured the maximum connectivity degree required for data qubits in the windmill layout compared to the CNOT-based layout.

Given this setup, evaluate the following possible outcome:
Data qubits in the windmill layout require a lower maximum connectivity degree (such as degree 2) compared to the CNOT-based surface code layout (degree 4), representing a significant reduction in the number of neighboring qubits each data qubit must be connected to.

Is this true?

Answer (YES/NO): NO